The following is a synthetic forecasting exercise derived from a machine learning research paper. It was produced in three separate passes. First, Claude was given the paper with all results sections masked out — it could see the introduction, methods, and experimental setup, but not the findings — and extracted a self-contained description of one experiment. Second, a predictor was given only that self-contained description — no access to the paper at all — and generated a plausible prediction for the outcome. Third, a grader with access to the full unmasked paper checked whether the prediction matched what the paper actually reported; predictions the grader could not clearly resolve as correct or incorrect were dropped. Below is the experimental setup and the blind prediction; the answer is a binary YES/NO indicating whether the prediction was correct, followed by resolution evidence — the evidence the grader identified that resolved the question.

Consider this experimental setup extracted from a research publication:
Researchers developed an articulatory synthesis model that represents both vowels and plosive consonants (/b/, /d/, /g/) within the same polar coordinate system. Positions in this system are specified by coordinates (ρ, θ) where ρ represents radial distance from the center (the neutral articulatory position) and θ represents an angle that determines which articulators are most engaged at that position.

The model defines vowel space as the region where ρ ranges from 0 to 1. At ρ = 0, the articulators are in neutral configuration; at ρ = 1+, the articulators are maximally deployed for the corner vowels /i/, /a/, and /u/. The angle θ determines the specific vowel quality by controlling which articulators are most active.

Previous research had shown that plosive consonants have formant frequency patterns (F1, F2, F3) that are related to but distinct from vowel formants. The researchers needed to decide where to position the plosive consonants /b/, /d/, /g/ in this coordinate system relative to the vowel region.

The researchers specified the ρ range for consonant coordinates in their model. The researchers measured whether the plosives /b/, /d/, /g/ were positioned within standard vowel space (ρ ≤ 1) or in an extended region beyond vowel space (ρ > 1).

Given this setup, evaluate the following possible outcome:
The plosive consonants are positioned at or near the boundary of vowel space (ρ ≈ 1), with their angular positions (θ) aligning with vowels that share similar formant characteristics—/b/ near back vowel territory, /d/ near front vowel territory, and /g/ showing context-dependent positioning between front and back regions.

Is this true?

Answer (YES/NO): NO